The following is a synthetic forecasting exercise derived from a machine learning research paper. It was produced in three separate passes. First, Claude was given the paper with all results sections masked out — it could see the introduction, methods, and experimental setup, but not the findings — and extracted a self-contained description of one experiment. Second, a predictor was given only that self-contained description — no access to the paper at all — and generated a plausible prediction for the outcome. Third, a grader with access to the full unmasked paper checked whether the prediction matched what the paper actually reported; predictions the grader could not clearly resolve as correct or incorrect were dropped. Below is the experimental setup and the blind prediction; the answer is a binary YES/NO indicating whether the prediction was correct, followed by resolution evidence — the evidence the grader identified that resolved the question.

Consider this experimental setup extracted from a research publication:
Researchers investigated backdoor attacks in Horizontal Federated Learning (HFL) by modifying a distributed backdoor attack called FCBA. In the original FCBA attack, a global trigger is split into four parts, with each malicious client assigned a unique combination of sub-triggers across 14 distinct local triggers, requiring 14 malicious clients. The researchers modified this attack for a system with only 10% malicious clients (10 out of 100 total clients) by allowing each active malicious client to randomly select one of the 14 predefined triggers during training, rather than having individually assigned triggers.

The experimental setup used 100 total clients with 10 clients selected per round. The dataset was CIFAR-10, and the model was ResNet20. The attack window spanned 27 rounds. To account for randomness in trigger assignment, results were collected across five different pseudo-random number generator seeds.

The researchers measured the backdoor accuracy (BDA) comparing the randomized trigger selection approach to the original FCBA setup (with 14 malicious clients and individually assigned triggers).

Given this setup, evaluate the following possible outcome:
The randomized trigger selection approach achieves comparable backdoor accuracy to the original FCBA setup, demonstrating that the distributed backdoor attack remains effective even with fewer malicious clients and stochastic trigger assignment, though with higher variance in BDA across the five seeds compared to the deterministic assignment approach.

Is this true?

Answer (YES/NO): NO